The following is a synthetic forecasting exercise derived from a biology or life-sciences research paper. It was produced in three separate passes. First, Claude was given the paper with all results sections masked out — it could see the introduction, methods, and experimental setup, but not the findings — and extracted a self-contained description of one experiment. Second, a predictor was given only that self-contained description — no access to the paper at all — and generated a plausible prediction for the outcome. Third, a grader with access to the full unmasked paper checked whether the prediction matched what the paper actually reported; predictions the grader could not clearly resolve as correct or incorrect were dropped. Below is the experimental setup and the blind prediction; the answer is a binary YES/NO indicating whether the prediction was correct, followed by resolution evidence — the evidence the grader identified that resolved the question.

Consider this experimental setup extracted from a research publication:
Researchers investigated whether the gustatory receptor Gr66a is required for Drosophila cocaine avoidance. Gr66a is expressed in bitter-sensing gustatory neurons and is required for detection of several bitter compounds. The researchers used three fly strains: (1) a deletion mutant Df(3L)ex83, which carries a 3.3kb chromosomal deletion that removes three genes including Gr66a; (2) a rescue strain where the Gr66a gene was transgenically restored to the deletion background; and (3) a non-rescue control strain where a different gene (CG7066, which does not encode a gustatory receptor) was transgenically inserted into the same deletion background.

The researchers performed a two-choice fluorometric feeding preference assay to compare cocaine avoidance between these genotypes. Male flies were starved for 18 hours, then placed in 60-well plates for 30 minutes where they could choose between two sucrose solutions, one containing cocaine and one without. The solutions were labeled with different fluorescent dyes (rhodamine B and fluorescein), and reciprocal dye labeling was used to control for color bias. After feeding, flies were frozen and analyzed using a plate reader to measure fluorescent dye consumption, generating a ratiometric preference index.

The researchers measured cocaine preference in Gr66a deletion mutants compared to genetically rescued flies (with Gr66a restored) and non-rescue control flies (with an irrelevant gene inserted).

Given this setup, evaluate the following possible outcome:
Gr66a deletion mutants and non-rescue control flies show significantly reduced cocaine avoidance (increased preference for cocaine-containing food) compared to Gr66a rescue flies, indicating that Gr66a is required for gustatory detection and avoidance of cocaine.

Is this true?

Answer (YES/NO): YES